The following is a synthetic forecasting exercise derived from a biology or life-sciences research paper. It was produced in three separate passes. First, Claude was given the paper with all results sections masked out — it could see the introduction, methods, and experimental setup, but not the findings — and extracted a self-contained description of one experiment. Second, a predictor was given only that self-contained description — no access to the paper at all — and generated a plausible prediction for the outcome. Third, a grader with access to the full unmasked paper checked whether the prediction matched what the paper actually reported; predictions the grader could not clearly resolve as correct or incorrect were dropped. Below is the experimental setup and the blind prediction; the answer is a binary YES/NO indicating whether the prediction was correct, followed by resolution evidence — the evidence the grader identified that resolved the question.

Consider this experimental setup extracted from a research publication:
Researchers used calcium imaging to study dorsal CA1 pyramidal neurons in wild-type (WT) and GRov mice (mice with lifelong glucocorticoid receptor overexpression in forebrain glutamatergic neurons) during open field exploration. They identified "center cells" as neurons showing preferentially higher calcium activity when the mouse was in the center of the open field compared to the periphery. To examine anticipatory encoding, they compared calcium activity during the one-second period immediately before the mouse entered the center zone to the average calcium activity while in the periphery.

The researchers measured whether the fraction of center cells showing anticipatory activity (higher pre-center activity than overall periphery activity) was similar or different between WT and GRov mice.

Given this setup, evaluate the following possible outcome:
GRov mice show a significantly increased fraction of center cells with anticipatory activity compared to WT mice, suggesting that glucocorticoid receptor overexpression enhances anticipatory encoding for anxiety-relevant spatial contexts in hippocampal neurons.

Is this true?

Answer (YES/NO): NO